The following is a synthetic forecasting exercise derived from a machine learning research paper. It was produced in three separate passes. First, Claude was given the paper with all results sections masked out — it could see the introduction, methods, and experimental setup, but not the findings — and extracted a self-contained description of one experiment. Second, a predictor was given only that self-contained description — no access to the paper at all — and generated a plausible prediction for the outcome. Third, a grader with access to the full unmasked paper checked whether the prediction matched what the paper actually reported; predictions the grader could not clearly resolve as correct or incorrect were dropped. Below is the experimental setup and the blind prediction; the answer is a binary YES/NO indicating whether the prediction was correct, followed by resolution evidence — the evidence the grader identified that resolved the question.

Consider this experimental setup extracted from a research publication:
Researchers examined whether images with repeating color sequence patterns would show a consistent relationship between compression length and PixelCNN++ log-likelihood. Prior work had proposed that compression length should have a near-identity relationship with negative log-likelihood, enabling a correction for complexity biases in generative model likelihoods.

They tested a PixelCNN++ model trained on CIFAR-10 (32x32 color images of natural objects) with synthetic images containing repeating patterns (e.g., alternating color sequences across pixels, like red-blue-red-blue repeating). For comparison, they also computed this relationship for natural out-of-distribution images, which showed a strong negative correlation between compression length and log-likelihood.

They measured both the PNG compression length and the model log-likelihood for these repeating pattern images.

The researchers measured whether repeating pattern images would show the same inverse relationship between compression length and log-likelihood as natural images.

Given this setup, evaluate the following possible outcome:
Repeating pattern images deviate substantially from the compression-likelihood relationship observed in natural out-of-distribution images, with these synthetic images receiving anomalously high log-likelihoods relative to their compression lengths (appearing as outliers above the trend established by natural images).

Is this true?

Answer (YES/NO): NO